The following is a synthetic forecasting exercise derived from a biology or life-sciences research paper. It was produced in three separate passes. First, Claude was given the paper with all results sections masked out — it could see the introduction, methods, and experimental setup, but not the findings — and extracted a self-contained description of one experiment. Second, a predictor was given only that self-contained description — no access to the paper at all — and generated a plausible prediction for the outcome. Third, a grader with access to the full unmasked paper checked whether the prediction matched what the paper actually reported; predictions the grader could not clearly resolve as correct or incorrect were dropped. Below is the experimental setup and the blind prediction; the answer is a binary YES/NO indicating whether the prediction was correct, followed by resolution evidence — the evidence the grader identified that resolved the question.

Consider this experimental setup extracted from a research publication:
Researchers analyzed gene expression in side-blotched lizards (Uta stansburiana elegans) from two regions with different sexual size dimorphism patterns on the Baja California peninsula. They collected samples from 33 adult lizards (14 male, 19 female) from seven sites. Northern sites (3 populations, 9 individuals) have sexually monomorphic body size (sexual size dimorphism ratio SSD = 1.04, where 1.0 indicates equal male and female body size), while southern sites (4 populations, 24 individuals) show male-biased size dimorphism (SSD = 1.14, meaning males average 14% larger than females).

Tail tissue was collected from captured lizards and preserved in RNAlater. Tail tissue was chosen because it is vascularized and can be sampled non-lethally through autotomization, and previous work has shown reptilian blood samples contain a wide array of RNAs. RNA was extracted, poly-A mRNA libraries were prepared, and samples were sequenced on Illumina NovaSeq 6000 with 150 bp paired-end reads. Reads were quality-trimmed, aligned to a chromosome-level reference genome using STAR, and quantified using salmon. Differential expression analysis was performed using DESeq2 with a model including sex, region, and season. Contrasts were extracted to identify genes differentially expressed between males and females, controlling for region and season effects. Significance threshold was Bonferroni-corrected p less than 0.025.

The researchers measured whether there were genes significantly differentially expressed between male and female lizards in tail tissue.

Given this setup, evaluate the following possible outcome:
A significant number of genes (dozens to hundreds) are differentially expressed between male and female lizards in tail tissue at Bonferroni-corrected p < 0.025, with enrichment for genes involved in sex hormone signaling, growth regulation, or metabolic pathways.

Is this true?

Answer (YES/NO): NO